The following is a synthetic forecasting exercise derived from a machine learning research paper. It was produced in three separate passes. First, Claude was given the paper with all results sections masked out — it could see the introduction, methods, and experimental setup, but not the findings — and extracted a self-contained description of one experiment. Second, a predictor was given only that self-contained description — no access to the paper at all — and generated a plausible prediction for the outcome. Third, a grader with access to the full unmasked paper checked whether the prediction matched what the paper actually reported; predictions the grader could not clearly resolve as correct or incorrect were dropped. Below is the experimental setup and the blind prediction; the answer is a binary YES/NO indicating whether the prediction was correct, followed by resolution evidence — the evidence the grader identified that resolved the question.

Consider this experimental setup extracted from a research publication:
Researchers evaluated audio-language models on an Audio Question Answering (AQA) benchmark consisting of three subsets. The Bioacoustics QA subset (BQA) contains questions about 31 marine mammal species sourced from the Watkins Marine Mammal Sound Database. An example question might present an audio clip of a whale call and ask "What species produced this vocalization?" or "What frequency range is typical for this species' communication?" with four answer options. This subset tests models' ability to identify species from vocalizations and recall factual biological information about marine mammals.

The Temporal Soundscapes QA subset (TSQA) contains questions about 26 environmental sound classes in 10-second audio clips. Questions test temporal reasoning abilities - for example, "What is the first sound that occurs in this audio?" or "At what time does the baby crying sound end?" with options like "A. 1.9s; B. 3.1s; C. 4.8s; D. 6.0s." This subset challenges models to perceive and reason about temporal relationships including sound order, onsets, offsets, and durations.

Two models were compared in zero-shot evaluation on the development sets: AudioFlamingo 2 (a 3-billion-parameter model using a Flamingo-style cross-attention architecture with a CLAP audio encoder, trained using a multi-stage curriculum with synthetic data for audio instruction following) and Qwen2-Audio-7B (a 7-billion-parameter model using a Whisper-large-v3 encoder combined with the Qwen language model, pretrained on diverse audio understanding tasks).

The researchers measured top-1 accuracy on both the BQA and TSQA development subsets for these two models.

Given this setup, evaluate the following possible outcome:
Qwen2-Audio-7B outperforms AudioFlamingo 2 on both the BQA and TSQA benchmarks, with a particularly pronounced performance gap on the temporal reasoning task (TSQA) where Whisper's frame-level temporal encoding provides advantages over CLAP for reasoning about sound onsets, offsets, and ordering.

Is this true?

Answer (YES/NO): NO